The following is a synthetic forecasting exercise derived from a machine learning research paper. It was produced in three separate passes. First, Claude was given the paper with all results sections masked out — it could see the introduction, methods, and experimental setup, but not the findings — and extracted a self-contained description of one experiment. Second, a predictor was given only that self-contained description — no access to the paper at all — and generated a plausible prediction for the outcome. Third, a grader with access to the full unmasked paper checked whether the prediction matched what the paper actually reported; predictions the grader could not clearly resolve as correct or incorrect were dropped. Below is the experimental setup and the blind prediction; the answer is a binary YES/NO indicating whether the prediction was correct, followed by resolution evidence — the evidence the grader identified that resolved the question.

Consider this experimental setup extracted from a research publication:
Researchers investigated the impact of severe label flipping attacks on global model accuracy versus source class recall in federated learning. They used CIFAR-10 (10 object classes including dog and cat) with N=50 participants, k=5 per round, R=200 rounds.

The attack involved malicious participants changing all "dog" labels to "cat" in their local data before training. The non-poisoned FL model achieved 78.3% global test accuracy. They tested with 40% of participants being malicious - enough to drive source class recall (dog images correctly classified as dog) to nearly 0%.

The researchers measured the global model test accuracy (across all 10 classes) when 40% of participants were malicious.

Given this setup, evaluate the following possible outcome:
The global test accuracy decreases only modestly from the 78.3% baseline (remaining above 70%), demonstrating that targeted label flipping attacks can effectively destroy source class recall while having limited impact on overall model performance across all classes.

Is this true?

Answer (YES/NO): YES